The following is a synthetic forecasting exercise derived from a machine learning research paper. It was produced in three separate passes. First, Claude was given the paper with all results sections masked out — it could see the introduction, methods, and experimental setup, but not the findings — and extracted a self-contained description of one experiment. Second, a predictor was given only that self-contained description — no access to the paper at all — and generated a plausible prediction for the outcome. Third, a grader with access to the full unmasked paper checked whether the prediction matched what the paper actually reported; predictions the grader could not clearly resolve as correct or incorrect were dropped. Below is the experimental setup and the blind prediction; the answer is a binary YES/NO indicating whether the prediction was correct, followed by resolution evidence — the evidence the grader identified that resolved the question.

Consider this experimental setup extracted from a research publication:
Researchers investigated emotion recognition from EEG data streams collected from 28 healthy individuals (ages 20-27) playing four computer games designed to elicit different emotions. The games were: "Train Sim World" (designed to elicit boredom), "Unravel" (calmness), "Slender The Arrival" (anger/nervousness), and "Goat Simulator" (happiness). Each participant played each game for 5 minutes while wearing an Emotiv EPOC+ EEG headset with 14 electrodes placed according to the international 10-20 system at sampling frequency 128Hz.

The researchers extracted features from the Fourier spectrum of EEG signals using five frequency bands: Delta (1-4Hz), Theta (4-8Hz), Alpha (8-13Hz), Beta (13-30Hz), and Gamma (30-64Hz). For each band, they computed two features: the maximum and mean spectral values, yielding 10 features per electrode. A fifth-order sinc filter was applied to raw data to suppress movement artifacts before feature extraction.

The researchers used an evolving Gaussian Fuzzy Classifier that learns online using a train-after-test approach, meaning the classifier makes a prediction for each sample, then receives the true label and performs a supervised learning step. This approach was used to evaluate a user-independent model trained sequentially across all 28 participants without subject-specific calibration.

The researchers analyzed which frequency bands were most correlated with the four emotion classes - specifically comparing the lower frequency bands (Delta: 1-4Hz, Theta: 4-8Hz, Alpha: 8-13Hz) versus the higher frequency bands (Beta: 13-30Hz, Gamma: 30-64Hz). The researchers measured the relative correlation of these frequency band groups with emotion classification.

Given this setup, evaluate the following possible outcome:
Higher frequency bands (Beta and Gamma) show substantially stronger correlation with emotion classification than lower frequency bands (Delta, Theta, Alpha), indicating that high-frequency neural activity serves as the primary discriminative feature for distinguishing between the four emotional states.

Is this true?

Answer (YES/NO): NO